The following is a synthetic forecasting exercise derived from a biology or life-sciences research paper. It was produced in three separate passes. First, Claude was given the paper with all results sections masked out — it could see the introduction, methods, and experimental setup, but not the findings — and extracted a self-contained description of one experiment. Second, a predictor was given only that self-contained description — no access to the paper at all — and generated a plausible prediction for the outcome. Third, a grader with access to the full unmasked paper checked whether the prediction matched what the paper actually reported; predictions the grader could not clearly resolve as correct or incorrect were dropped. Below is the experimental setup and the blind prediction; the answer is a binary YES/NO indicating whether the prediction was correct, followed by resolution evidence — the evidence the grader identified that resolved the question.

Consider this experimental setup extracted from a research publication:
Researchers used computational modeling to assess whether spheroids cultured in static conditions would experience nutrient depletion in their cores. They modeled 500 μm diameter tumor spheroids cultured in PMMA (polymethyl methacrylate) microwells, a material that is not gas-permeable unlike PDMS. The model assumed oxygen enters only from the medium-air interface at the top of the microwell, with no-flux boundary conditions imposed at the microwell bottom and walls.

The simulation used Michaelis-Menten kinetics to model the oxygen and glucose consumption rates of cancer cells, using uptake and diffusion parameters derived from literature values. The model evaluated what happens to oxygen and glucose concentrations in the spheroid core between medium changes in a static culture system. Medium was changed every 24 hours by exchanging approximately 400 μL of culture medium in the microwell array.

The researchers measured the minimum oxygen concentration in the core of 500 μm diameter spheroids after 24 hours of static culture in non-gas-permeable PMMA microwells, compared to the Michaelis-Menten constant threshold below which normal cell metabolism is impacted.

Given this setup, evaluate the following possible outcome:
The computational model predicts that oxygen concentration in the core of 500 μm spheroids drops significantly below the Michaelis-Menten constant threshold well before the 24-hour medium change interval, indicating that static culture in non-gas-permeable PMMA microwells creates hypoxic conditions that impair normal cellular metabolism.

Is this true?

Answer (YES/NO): NO